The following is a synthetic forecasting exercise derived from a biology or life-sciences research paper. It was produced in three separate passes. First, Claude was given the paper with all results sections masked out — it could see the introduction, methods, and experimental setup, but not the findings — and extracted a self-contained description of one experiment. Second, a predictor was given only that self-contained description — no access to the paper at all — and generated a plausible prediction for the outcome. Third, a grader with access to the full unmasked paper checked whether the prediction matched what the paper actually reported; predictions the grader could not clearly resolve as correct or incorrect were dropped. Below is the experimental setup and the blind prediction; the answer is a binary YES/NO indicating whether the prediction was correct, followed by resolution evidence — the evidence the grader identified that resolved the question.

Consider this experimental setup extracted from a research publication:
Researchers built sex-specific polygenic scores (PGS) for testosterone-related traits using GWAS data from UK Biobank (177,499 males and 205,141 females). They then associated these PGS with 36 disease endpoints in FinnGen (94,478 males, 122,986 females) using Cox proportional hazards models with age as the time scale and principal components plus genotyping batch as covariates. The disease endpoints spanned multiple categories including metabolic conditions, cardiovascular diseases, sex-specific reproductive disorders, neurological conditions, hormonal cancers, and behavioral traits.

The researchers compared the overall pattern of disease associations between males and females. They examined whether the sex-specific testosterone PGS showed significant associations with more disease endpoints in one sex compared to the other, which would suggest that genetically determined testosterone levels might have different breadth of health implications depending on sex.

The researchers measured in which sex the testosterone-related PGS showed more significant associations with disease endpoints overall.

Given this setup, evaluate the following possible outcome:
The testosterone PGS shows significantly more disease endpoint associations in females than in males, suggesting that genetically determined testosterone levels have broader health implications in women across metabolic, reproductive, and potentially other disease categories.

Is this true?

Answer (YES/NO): YES